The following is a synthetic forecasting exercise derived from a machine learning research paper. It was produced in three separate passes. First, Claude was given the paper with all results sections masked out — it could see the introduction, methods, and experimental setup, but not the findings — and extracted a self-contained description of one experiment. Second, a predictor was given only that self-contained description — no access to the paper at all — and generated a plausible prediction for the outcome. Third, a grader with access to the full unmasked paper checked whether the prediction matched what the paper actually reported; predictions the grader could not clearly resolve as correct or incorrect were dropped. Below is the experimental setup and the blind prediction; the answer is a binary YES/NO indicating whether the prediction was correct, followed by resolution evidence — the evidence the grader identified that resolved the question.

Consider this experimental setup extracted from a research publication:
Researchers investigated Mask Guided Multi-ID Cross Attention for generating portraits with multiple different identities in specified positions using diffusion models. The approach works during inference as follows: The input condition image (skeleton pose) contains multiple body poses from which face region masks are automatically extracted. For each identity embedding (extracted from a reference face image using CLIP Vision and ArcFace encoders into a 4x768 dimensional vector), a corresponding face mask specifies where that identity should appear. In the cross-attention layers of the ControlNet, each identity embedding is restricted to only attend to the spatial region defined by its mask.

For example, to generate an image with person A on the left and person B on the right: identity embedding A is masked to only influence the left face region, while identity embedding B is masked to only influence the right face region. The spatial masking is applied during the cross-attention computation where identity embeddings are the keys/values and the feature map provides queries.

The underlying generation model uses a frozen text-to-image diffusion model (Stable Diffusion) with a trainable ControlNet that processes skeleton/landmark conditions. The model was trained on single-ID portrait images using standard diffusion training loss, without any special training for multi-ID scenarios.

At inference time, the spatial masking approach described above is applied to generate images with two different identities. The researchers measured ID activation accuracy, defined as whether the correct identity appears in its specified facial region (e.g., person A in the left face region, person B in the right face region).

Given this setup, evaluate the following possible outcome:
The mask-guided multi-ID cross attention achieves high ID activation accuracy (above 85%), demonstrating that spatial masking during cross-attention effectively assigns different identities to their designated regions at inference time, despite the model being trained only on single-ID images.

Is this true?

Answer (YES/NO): NO